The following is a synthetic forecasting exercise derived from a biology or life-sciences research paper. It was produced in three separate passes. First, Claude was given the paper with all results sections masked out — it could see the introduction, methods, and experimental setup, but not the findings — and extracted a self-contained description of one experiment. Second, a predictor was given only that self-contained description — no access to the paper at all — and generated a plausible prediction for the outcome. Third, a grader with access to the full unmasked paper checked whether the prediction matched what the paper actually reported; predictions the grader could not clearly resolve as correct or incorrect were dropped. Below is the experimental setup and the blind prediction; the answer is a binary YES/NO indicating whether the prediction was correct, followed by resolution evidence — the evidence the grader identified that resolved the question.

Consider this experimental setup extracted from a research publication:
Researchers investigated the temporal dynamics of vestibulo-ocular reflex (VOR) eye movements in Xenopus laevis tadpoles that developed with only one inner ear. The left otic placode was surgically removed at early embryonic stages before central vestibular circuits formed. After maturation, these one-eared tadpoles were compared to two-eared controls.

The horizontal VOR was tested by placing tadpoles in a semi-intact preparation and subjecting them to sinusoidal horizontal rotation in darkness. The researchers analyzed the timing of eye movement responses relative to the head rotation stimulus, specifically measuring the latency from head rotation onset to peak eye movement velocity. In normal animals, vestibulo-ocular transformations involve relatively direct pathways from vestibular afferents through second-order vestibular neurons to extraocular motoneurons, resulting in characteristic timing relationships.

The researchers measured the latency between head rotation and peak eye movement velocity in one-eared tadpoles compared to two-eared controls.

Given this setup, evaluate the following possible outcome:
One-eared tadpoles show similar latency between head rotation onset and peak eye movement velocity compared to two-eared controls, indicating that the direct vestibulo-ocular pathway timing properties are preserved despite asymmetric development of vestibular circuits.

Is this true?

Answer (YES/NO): NO